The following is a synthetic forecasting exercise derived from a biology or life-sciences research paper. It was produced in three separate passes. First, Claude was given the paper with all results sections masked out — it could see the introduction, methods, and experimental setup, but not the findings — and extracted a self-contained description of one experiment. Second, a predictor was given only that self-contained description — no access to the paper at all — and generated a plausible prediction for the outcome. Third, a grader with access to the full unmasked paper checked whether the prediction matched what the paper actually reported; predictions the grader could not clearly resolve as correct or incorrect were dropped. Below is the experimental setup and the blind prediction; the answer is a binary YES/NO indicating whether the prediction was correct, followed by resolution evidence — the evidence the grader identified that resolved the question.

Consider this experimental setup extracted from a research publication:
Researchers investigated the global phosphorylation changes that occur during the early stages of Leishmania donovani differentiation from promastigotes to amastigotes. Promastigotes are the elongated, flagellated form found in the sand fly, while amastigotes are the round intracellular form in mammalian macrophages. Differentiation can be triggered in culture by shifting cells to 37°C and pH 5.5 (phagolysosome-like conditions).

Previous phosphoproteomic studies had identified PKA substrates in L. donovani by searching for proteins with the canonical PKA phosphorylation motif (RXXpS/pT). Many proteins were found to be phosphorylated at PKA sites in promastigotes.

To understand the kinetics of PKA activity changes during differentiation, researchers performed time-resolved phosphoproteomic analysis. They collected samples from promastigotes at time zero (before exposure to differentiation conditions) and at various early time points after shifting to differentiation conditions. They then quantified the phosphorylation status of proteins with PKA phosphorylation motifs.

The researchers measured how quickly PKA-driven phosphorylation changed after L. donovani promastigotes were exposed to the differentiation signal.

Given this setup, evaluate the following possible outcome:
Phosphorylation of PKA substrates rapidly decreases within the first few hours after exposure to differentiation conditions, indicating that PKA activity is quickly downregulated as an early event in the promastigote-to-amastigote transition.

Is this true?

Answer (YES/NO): YES